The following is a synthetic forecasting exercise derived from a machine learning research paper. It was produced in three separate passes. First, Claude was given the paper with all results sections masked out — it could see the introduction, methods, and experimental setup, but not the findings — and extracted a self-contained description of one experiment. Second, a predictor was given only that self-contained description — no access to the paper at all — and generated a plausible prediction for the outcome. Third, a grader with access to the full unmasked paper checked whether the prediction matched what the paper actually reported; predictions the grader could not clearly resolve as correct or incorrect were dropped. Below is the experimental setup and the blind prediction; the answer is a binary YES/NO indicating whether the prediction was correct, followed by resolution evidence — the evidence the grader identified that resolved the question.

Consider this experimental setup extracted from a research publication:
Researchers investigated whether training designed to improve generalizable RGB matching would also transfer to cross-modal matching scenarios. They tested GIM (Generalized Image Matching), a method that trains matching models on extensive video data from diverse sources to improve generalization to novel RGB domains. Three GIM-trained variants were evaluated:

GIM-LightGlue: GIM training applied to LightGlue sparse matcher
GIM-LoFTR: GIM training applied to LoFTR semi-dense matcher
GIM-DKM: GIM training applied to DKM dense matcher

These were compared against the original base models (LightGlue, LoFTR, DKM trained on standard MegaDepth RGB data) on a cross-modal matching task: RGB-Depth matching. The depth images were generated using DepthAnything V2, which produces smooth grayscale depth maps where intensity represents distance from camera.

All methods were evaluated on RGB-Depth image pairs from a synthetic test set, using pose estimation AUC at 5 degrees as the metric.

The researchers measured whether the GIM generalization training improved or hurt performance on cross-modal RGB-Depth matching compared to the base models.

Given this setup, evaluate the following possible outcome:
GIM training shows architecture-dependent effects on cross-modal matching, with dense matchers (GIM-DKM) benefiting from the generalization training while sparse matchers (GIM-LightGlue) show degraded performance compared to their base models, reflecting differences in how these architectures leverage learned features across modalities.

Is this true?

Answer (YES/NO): YES